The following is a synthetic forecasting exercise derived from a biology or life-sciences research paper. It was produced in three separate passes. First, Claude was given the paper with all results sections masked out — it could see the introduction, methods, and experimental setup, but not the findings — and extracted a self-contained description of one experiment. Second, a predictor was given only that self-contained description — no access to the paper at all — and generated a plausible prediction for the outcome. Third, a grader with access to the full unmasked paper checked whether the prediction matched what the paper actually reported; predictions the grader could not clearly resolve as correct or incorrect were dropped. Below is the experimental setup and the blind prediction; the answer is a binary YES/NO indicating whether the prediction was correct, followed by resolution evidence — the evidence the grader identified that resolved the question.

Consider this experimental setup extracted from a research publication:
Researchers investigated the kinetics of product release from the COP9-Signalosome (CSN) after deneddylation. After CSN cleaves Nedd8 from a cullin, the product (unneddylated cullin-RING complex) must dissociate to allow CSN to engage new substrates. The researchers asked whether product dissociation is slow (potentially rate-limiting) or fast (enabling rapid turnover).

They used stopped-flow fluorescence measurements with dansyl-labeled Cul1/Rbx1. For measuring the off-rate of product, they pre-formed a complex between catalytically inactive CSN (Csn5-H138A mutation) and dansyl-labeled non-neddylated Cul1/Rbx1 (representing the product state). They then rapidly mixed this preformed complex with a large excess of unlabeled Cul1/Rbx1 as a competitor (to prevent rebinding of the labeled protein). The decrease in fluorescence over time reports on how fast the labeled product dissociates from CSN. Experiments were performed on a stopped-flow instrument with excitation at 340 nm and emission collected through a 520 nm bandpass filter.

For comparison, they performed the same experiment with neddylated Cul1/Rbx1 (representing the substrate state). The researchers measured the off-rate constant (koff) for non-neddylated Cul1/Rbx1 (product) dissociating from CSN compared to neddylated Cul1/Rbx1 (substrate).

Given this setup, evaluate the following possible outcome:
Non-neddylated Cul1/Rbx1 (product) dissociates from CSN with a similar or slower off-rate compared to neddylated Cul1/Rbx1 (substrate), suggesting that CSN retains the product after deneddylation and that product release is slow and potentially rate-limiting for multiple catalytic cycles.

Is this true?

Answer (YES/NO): NO